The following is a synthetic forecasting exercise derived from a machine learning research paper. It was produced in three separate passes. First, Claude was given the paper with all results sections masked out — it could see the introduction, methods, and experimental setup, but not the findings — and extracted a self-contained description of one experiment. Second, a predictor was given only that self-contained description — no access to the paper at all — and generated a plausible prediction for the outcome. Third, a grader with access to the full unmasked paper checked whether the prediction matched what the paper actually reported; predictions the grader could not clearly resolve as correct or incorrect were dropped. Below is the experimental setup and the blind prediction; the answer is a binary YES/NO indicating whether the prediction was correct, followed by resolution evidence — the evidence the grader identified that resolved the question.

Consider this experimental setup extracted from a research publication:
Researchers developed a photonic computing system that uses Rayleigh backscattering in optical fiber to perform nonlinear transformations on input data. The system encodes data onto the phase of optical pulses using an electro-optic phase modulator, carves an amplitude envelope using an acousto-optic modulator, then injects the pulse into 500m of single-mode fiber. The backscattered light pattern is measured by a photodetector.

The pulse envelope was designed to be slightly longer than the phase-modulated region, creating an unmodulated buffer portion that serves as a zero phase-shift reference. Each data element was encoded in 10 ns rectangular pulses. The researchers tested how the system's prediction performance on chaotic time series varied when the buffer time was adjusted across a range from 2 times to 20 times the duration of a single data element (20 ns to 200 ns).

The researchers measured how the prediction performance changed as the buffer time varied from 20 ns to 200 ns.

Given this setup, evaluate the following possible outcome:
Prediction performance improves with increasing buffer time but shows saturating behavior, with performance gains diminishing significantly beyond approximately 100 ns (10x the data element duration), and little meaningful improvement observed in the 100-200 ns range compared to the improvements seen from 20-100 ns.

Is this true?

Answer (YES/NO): NO